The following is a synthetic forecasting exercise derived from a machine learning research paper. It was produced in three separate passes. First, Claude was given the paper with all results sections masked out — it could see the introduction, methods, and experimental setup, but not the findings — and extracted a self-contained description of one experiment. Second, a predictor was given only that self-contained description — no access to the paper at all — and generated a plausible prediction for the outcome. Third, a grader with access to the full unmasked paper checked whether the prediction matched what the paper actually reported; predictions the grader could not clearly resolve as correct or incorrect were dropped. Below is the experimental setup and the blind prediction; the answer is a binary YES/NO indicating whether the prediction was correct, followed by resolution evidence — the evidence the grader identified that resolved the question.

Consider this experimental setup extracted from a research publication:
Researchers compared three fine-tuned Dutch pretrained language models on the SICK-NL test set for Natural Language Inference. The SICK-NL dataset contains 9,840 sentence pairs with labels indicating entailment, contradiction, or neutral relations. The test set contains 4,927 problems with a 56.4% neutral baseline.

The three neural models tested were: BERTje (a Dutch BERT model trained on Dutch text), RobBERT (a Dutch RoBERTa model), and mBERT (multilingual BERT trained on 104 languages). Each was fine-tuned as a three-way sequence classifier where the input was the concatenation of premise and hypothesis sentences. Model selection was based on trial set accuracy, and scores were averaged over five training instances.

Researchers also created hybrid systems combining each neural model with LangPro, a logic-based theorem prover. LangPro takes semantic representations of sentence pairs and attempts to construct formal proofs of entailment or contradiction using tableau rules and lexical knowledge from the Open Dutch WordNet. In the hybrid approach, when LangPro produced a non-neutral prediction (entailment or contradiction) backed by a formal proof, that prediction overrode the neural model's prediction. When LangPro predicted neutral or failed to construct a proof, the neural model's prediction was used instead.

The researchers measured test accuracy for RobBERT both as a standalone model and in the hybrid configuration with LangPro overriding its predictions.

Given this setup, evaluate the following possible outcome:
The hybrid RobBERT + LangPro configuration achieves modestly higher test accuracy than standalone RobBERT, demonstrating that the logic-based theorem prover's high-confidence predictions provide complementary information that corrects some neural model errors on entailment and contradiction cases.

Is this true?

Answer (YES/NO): YES